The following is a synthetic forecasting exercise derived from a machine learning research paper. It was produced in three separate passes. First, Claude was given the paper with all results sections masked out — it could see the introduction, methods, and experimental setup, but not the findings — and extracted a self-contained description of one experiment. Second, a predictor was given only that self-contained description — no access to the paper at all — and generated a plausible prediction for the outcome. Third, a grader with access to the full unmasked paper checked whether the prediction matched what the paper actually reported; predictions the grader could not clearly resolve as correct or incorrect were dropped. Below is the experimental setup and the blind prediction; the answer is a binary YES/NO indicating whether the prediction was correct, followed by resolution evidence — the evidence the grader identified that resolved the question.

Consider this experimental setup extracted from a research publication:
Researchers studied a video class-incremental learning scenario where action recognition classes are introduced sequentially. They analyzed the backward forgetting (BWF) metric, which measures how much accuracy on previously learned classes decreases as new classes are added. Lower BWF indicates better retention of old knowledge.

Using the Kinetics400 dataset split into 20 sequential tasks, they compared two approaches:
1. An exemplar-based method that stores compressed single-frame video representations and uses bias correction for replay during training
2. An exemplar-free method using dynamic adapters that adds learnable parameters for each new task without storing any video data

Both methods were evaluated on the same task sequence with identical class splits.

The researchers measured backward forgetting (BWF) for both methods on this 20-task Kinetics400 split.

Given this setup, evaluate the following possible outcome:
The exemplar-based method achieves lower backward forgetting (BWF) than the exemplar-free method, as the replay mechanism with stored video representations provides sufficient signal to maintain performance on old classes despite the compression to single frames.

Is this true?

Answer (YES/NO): YES